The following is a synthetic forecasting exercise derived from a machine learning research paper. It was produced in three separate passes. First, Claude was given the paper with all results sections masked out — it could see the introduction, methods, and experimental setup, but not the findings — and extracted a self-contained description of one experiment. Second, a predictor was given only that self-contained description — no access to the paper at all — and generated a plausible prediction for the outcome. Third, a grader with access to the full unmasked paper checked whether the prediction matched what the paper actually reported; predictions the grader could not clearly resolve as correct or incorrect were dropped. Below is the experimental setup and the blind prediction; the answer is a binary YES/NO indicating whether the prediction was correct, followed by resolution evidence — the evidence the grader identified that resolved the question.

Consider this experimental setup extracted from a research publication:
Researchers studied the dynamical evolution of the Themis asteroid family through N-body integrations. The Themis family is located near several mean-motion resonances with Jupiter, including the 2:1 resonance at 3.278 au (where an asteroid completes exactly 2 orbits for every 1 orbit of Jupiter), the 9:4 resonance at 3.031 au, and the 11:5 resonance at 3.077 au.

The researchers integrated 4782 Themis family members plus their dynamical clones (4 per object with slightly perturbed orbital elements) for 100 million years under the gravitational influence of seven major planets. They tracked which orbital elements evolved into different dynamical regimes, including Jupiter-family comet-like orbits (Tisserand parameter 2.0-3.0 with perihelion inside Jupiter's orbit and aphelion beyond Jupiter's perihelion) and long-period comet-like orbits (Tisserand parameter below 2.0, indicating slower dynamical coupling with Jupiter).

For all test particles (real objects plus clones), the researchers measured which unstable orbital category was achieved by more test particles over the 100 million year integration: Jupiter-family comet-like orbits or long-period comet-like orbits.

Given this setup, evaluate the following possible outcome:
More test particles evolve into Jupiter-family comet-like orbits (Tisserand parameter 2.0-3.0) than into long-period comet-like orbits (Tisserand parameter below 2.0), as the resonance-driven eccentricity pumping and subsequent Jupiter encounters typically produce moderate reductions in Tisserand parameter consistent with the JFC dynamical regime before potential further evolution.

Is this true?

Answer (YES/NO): YES